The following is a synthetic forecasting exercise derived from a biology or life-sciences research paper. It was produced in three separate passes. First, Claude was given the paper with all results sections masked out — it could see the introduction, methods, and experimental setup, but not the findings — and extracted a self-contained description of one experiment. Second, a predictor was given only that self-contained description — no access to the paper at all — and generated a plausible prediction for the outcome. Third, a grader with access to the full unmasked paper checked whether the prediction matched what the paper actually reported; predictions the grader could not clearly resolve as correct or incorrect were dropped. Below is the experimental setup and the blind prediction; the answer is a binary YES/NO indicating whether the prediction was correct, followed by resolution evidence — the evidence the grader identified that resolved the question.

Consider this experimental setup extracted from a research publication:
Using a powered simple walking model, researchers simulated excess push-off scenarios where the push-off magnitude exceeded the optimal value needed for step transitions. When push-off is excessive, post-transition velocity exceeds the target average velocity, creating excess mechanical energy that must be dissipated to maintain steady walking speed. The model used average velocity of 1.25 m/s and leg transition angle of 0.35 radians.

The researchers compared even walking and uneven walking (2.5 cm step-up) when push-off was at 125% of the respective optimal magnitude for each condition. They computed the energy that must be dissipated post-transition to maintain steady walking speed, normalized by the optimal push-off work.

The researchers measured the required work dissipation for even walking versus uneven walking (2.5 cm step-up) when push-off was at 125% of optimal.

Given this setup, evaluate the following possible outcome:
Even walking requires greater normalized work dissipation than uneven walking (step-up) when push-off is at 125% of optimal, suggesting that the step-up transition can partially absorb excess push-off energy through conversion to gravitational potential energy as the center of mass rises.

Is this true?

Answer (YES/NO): NO